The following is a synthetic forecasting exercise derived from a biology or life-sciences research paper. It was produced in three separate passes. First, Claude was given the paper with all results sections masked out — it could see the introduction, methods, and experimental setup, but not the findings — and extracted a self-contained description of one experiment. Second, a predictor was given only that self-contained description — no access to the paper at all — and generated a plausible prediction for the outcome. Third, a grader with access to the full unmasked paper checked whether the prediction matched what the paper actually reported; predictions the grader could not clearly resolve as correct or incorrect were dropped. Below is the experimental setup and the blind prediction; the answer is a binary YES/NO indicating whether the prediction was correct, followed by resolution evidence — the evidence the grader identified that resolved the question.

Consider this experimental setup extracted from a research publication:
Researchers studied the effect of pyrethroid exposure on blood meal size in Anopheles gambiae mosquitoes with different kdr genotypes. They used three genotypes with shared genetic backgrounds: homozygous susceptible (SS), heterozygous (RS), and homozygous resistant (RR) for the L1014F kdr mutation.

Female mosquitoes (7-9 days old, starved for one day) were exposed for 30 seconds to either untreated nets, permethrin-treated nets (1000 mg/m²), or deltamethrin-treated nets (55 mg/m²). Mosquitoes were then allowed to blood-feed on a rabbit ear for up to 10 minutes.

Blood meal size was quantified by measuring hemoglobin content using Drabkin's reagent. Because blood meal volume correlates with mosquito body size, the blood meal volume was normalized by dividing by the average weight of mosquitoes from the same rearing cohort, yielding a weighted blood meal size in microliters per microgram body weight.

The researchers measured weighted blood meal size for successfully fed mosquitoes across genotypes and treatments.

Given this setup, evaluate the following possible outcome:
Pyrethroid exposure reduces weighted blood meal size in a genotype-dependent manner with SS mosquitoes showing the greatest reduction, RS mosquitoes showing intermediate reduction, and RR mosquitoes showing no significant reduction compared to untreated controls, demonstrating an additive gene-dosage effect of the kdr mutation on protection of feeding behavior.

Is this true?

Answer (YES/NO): NO